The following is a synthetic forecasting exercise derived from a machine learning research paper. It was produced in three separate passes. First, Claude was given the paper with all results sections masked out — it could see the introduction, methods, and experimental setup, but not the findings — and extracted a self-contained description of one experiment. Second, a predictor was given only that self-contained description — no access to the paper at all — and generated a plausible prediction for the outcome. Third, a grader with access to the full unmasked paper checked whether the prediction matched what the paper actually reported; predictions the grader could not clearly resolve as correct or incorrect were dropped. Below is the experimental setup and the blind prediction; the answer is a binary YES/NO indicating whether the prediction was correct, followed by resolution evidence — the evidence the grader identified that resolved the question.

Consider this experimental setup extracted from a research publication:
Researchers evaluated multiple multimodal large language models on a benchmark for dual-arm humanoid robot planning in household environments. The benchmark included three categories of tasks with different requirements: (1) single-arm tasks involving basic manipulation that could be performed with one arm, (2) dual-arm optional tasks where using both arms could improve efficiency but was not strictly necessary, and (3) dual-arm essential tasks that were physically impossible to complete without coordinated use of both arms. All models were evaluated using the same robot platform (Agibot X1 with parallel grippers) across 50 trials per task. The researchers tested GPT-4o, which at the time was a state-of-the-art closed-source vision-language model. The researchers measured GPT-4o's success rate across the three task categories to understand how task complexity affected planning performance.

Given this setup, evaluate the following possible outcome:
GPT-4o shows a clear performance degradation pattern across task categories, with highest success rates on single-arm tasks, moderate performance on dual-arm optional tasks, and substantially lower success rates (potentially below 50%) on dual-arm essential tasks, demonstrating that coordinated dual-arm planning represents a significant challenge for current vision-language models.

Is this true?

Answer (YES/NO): YES